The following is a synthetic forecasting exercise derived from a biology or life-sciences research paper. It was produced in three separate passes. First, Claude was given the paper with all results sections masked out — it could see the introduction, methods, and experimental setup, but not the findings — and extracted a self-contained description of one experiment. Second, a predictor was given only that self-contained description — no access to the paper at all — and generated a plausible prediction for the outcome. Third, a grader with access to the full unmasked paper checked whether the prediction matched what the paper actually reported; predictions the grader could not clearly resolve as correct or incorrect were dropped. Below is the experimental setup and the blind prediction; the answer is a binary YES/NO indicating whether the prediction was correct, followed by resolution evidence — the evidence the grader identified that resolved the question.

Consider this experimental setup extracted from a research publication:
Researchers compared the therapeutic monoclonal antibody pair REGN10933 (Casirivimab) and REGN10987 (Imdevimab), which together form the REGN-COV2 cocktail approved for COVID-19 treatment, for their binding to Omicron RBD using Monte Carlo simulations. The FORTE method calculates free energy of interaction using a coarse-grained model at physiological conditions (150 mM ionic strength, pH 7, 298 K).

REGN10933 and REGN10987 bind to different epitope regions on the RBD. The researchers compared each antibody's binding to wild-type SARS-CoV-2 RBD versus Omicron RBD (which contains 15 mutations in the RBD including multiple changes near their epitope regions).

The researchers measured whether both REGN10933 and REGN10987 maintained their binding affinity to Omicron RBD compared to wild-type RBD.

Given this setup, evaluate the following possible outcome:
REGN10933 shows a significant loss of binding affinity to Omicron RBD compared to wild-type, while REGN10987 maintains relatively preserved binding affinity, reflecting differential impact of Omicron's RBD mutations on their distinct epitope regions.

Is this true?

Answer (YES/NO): NO